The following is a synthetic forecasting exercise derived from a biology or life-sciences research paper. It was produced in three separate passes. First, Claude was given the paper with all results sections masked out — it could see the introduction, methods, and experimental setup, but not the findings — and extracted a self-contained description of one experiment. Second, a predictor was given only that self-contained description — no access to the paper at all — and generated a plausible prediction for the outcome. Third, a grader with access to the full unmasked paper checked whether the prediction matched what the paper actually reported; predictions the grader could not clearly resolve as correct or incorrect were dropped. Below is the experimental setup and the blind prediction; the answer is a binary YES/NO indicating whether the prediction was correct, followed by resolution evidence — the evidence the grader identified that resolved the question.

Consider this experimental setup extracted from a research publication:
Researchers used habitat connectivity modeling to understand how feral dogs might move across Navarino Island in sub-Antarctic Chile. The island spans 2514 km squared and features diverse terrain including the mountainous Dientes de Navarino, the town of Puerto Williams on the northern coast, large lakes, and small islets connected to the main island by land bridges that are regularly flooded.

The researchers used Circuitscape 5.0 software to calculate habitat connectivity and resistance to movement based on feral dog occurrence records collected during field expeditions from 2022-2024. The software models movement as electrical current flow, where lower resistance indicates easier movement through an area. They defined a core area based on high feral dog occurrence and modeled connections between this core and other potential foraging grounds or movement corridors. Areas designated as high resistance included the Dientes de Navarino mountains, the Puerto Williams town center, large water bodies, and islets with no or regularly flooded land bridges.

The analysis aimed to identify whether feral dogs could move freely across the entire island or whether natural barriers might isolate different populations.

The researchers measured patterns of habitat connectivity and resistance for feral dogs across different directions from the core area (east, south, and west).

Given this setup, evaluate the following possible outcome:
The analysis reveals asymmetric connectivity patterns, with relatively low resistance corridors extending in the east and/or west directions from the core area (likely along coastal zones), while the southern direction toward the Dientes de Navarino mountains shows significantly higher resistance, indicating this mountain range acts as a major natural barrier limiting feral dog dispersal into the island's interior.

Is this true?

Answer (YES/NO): NO